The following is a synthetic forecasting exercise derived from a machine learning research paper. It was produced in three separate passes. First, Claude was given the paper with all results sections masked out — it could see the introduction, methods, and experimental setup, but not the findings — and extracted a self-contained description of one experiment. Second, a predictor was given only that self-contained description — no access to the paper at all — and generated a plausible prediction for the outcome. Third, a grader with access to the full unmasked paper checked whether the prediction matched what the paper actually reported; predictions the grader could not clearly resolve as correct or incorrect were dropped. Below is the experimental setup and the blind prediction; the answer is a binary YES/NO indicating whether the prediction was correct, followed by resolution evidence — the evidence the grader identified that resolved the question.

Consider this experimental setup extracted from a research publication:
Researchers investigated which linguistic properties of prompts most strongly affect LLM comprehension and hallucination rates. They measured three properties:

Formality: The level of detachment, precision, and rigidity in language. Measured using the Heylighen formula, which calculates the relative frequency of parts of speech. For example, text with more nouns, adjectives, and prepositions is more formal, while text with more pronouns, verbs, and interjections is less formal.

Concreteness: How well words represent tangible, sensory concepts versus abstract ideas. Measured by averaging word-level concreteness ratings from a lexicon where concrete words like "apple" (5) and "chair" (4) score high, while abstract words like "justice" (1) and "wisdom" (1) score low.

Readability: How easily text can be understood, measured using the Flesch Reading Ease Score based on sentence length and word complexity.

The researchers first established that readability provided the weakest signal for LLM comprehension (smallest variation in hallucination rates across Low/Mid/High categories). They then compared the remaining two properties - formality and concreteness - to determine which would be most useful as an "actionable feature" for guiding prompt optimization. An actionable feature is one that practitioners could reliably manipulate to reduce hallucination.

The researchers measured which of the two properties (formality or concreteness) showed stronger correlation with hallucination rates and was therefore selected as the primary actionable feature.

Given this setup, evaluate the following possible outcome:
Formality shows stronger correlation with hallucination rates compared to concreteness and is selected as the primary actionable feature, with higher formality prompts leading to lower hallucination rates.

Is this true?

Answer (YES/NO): NO